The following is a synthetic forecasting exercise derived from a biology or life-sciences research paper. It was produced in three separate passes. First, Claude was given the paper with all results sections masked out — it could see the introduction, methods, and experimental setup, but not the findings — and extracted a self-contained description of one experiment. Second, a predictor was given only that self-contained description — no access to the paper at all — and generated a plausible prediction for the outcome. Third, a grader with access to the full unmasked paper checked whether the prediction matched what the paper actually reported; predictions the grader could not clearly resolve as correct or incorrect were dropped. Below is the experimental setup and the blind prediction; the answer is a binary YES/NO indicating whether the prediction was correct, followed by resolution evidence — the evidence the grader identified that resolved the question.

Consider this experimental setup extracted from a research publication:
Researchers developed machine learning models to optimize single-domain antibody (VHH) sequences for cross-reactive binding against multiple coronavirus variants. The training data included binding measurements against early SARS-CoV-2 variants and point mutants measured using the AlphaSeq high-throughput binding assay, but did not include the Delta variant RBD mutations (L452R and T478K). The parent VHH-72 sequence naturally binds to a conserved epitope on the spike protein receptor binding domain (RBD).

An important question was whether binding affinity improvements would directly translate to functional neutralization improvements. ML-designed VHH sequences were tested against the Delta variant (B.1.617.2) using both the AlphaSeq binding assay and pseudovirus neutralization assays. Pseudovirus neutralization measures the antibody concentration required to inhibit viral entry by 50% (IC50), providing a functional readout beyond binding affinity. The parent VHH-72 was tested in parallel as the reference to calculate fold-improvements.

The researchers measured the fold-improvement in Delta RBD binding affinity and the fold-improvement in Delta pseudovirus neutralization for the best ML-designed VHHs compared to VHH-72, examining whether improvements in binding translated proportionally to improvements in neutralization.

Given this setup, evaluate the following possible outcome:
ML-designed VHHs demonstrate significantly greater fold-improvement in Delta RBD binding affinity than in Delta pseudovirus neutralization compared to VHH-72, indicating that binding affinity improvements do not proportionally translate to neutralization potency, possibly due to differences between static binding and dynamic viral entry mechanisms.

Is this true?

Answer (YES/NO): NO